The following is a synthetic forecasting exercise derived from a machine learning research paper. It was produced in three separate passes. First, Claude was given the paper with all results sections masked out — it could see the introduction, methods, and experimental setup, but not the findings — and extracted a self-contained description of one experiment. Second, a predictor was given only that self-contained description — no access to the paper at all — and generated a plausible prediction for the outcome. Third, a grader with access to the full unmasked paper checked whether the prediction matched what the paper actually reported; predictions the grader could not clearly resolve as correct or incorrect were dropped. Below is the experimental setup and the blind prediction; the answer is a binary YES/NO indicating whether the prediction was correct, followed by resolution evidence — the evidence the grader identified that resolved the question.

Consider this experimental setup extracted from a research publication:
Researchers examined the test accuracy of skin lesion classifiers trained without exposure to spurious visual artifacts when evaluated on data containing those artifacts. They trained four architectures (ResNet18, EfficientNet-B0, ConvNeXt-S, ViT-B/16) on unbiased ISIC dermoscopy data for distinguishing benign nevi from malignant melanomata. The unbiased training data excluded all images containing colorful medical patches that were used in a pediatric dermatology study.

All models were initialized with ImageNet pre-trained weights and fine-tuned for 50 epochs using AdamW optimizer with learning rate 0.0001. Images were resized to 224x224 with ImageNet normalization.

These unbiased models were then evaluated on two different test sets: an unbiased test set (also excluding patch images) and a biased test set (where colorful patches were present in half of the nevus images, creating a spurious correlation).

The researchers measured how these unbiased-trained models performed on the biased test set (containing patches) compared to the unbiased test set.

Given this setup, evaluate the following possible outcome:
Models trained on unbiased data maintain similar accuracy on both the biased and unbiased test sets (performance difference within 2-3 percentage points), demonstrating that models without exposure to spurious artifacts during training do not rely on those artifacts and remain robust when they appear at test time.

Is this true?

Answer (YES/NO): YES